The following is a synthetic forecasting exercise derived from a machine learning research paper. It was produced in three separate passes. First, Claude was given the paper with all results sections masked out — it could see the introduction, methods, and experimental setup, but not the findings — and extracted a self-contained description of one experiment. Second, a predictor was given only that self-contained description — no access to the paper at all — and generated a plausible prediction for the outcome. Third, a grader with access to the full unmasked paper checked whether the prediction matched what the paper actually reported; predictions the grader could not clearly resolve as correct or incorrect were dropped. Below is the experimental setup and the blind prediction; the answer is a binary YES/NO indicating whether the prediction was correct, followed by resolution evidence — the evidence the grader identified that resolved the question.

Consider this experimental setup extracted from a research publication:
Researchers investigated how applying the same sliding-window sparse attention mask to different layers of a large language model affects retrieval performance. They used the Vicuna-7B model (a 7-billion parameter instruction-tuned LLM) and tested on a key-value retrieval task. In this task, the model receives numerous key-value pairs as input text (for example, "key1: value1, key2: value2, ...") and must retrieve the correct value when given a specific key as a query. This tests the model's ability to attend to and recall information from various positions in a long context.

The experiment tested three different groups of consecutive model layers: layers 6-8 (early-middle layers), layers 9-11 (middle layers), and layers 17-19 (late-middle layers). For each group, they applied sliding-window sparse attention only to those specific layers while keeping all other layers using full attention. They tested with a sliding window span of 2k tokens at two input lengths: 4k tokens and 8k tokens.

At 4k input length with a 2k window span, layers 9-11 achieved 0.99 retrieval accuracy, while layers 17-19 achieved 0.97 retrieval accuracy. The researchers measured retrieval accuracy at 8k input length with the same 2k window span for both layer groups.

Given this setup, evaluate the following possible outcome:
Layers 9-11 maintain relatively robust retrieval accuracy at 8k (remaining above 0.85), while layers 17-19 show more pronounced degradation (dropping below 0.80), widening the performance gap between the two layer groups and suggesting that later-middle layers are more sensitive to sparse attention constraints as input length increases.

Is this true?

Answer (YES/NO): NO